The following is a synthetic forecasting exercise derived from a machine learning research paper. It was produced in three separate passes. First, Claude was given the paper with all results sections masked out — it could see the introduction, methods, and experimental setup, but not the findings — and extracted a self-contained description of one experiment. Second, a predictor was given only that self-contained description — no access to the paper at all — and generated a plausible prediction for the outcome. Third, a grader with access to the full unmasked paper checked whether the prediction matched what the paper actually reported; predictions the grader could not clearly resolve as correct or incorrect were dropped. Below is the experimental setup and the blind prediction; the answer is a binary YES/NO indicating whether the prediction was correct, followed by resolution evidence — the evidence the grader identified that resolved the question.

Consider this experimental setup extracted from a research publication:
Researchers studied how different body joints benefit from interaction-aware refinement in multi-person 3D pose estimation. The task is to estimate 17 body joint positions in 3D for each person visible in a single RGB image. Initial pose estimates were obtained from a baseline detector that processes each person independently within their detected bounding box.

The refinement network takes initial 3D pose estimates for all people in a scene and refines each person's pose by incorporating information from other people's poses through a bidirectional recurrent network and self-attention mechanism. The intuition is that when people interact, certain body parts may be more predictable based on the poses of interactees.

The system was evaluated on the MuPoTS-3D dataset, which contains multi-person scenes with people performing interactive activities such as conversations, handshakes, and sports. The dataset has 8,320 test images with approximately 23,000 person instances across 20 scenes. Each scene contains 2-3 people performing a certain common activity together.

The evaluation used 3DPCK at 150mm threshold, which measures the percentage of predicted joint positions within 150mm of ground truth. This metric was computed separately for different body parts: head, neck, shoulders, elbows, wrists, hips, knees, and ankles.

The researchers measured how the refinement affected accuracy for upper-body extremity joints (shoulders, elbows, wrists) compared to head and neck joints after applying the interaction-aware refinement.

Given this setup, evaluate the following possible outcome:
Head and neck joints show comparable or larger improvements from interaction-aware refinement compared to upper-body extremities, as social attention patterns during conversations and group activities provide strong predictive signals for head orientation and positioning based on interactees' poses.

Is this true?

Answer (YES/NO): NO